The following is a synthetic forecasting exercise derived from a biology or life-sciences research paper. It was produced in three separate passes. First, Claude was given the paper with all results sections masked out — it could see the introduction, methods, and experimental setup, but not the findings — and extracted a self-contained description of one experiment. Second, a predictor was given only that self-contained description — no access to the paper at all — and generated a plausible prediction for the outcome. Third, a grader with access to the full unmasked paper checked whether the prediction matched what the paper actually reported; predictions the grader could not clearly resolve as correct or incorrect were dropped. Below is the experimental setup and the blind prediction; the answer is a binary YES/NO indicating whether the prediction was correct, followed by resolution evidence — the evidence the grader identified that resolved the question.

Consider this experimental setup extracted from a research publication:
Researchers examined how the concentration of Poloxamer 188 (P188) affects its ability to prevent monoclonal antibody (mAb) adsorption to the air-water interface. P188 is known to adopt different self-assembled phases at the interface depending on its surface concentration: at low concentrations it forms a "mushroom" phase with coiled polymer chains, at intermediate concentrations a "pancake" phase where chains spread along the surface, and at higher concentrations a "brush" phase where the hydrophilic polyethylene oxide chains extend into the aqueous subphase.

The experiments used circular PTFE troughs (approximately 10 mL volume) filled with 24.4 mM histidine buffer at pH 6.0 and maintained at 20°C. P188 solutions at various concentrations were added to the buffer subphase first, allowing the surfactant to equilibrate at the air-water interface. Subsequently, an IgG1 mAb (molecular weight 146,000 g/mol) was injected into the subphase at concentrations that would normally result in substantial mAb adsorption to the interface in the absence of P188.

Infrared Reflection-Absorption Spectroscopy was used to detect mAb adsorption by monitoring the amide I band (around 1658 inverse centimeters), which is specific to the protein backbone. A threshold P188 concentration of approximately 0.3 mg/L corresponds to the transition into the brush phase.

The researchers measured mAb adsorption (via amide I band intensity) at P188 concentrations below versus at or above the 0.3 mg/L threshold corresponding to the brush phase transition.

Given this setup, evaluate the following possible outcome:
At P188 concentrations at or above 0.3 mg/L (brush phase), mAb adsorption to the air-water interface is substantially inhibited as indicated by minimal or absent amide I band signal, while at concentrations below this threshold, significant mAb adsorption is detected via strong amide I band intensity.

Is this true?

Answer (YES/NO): YES